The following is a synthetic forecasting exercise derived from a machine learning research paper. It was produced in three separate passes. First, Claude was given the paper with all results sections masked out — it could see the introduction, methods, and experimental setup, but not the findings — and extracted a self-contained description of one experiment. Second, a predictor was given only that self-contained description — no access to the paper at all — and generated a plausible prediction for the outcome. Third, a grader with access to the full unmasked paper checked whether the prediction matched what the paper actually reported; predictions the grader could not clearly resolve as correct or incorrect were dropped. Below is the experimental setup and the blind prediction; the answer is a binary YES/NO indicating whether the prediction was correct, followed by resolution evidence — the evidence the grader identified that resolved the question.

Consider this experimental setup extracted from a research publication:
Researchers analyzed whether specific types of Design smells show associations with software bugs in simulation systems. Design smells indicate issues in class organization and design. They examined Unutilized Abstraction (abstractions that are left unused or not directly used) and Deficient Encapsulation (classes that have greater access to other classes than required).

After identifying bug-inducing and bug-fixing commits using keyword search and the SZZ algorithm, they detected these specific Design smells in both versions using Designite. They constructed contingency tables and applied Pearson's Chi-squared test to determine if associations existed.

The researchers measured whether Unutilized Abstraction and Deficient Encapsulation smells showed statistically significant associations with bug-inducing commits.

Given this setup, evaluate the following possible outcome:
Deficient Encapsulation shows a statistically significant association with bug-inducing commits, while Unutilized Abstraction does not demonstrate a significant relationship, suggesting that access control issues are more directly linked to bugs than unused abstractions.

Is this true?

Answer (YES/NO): NO